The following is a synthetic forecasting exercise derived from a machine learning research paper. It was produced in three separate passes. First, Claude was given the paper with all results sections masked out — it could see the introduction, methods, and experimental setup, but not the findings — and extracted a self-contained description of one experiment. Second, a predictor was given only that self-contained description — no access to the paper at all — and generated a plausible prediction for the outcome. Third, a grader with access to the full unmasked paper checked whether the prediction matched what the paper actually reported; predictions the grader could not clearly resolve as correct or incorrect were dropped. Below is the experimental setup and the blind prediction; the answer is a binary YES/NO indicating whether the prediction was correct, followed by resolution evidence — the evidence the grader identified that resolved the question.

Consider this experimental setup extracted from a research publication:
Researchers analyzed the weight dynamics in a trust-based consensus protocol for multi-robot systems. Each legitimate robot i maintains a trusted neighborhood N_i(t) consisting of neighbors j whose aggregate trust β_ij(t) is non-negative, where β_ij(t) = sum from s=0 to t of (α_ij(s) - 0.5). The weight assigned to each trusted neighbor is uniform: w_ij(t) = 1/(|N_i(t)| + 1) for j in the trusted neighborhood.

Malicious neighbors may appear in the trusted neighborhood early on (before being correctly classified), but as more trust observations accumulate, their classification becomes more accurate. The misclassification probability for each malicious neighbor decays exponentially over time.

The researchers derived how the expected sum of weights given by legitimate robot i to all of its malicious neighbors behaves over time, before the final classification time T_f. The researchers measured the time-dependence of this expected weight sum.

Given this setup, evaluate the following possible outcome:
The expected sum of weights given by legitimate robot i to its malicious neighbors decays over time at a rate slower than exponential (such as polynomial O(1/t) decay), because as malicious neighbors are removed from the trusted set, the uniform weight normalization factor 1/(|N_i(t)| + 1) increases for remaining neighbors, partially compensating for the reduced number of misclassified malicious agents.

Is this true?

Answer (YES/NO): NO